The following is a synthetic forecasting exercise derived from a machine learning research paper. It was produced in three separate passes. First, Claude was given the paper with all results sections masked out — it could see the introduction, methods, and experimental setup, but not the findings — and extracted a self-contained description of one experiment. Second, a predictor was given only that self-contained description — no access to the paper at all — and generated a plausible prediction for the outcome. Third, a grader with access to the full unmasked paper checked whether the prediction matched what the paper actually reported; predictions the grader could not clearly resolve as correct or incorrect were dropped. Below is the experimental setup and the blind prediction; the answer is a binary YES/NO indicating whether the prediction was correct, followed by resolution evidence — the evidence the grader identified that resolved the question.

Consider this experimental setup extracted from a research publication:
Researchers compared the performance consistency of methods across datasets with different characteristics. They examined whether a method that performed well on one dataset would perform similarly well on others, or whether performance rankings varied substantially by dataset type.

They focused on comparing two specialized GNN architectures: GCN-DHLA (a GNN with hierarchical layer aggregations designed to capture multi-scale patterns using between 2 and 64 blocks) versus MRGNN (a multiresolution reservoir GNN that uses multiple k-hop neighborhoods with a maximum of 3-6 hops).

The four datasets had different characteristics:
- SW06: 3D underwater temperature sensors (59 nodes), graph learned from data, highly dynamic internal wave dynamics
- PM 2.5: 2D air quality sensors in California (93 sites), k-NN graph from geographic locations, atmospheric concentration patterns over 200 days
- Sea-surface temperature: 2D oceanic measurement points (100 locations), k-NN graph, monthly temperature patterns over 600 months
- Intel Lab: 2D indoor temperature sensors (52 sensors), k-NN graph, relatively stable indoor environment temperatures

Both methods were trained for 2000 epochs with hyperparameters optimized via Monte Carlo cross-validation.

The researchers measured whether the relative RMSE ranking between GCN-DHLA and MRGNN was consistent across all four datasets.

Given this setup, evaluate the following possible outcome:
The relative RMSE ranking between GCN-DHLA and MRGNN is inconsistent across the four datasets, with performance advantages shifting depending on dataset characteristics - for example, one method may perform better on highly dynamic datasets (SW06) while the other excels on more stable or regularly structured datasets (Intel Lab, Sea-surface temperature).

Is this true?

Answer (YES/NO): YES